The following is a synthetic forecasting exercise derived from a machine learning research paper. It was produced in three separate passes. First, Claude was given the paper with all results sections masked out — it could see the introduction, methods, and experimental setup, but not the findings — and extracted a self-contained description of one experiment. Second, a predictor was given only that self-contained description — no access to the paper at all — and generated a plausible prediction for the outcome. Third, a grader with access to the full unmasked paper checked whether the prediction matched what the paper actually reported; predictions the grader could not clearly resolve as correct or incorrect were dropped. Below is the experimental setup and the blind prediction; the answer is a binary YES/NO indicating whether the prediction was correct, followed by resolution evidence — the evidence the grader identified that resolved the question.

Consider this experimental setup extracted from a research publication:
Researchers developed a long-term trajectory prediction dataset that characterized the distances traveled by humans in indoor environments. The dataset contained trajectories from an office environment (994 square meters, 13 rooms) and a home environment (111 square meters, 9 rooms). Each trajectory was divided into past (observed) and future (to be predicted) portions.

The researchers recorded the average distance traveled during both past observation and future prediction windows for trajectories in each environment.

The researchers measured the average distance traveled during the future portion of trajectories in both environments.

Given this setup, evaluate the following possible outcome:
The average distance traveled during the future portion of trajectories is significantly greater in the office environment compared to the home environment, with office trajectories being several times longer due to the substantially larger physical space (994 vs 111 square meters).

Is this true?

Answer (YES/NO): NO